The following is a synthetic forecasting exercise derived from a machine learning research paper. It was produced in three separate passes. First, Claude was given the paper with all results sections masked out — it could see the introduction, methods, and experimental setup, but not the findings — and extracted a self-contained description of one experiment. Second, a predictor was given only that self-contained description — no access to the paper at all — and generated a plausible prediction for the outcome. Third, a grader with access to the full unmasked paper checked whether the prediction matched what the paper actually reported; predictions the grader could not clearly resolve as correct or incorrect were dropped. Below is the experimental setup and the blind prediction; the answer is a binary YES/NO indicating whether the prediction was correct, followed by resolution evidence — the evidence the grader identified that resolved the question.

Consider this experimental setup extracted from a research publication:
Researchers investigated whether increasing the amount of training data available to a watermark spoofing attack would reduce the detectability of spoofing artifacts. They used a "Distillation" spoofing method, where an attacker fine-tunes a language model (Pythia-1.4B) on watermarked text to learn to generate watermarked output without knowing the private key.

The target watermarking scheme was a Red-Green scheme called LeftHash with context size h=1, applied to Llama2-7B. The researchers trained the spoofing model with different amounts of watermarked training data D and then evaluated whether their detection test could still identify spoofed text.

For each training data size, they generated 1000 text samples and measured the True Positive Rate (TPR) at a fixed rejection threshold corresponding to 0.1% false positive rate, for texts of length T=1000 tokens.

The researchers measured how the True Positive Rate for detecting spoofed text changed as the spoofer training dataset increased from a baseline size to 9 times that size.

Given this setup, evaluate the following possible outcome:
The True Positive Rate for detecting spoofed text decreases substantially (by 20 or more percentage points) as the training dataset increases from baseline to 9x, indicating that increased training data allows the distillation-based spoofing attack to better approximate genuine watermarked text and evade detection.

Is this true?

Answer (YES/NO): NO